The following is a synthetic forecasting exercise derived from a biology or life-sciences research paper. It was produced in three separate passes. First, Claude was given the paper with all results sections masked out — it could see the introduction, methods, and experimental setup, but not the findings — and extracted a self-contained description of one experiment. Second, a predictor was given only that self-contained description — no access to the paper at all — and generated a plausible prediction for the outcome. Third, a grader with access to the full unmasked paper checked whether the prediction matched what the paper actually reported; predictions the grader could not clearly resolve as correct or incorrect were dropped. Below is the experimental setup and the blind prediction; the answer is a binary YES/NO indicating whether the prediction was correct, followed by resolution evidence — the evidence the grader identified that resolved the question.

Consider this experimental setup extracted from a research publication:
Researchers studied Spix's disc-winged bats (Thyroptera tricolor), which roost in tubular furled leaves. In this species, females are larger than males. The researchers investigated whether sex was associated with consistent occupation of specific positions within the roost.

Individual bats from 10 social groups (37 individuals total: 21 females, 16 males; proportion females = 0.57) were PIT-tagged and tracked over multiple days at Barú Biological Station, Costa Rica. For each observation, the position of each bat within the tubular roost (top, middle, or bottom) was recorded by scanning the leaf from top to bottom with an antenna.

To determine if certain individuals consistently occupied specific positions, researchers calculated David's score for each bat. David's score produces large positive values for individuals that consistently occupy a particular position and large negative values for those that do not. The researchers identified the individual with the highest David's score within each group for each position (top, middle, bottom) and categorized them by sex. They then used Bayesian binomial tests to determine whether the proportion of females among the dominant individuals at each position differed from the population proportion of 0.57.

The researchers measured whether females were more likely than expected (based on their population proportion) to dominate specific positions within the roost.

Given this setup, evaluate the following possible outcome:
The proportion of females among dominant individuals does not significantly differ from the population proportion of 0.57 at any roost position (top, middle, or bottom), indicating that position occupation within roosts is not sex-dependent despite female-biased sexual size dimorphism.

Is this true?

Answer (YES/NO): NO